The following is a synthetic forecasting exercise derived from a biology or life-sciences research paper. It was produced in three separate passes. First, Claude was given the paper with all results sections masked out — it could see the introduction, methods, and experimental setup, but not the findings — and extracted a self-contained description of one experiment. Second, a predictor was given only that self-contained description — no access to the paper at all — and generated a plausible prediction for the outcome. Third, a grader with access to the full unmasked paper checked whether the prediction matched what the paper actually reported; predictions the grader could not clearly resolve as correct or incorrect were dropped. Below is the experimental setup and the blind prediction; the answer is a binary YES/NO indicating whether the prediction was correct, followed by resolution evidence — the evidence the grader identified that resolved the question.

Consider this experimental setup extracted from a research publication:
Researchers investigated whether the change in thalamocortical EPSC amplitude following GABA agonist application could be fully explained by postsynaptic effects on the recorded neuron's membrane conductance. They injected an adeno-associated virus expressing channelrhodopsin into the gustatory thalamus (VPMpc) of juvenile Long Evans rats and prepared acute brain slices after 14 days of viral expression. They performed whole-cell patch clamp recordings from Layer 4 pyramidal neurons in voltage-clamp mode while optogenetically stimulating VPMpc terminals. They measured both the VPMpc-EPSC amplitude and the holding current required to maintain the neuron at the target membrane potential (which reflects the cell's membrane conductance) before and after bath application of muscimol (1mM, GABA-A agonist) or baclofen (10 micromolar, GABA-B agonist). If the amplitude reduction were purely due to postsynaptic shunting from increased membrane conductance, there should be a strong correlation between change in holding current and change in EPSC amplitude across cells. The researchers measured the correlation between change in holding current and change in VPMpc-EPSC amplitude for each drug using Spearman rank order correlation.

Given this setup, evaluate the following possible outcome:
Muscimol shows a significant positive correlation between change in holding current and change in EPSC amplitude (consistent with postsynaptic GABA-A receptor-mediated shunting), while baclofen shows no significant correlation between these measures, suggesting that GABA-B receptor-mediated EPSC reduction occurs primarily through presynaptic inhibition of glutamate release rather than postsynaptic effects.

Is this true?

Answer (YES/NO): NO